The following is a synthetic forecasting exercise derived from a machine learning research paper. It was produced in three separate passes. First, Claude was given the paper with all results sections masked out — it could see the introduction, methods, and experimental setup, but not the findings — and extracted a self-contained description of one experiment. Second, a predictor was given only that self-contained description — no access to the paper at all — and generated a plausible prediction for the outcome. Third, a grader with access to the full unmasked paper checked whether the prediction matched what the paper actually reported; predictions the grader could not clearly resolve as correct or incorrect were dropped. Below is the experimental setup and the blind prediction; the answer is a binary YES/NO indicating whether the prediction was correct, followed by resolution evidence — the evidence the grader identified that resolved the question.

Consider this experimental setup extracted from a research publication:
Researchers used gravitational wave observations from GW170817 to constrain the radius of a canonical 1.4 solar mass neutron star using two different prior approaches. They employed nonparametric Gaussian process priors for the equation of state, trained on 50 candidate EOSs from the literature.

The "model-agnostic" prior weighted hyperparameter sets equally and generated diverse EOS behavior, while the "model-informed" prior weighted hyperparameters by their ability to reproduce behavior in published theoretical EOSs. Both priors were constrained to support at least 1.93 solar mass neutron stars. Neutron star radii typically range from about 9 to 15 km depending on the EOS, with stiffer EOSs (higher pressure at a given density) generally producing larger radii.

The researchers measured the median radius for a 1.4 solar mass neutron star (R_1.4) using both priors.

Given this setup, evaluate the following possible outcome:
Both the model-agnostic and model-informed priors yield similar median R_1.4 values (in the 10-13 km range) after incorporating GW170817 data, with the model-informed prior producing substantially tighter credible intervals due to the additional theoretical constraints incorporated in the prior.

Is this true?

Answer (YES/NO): NO